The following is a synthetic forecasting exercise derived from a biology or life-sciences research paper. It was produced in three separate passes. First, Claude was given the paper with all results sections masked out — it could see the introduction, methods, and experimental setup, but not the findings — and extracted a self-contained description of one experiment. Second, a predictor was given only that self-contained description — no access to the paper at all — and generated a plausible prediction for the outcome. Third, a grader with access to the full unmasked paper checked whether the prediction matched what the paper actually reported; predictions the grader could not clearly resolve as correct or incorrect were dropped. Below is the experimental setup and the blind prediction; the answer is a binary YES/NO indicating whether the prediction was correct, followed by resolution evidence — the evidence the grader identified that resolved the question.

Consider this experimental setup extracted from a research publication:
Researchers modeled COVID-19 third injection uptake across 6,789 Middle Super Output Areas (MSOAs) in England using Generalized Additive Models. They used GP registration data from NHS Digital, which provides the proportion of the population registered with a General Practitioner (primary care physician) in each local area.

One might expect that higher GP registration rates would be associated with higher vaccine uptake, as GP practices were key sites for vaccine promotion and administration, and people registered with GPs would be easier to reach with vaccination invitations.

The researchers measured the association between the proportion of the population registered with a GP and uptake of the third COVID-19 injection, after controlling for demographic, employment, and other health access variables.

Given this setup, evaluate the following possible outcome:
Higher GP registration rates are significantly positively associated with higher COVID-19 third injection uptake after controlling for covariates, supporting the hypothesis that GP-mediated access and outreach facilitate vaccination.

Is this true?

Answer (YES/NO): NO